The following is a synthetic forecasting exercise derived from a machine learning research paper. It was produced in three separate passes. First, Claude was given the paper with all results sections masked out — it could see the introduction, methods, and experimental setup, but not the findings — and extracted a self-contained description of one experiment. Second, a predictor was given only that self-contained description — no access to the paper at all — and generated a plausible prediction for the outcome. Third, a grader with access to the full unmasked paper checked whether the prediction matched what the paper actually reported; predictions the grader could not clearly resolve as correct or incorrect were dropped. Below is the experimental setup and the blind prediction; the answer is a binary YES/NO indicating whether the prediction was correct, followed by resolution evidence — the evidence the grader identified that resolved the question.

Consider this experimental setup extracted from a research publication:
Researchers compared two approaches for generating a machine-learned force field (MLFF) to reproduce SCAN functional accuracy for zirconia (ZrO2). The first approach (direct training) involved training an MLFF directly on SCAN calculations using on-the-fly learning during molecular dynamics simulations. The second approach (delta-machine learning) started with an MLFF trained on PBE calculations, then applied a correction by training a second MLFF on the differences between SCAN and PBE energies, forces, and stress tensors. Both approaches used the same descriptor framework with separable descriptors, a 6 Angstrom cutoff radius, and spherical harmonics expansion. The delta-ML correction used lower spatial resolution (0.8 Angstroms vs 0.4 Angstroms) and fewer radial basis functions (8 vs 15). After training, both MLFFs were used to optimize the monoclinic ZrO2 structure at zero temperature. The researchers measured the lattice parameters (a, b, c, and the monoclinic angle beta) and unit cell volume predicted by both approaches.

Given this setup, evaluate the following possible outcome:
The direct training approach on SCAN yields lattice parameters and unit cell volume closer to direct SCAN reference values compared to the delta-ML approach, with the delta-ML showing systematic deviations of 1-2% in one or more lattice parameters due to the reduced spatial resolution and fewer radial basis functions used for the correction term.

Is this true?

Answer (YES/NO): NO